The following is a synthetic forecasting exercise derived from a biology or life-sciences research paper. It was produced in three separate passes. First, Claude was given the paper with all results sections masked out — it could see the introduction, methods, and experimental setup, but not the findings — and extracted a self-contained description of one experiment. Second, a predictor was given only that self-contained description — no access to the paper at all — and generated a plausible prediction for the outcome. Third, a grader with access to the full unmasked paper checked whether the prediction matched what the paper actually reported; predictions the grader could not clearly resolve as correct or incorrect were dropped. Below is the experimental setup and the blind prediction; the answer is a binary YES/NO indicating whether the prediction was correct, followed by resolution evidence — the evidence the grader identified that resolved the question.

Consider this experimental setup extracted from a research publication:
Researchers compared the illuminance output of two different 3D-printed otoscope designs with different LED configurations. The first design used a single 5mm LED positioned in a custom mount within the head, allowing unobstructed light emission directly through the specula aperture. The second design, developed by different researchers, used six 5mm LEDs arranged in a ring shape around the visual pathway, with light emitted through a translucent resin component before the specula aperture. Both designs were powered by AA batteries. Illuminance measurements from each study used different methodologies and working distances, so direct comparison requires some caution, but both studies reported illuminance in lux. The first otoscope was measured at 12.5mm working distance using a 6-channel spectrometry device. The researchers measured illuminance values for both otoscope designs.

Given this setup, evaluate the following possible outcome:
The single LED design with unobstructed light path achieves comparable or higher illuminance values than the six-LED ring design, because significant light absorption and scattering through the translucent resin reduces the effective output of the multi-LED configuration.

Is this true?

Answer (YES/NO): YES